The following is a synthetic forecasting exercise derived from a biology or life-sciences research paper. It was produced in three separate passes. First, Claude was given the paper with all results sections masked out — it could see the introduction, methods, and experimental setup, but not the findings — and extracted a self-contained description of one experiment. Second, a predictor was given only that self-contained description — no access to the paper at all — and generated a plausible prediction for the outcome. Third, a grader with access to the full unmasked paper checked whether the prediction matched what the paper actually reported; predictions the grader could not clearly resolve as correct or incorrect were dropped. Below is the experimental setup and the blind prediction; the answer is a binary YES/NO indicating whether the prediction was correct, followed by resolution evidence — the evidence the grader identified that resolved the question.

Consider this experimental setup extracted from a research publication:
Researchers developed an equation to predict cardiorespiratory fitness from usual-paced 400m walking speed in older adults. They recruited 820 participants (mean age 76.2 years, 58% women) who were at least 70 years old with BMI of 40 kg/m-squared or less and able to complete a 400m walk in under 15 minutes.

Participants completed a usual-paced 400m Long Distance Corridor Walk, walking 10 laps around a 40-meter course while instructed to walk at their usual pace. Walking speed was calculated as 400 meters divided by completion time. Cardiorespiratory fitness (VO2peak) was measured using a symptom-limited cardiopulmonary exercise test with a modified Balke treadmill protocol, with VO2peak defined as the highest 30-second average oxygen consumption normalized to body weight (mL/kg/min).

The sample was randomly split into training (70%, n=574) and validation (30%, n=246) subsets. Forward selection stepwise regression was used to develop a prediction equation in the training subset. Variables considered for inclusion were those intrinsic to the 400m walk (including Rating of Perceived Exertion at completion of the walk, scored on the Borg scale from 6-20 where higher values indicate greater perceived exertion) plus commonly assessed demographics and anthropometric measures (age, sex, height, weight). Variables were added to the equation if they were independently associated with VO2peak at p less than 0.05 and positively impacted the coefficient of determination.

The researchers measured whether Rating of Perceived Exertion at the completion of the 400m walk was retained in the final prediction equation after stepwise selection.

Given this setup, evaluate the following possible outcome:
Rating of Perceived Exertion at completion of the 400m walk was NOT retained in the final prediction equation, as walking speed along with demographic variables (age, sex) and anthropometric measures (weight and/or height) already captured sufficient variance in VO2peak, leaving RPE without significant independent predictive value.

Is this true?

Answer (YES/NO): NO